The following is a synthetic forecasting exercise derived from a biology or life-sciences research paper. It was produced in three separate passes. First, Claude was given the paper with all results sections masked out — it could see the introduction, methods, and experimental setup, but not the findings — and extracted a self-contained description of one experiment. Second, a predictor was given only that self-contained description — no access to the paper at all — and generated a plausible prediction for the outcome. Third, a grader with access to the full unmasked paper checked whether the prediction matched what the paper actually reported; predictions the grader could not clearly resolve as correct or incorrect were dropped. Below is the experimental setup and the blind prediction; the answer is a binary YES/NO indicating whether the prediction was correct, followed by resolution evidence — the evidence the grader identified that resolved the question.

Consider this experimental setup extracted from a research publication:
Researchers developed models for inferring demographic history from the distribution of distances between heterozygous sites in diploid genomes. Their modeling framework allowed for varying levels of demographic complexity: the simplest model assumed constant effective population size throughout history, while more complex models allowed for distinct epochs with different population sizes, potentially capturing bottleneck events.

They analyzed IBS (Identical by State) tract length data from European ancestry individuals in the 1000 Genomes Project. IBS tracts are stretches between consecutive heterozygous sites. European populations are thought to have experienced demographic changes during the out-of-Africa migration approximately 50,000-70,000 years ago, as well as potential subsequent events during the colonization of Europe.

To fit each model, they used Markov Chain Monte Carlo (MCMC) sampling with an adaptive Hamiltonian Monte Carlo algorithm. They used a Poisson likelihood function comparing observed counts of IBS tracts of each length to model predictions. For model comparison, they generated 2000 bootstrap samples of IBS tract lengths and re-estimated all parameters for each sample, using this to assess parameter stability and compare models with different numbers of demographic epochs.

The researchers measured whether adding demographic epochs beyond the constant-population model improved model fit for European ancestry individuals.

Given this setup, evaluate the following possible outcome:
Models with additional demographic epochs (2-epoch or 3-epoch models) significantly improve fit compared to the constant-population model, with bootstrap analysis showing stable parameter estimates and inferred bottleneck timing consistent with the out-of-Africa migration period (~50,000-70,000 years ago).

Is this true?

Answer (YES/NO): YES